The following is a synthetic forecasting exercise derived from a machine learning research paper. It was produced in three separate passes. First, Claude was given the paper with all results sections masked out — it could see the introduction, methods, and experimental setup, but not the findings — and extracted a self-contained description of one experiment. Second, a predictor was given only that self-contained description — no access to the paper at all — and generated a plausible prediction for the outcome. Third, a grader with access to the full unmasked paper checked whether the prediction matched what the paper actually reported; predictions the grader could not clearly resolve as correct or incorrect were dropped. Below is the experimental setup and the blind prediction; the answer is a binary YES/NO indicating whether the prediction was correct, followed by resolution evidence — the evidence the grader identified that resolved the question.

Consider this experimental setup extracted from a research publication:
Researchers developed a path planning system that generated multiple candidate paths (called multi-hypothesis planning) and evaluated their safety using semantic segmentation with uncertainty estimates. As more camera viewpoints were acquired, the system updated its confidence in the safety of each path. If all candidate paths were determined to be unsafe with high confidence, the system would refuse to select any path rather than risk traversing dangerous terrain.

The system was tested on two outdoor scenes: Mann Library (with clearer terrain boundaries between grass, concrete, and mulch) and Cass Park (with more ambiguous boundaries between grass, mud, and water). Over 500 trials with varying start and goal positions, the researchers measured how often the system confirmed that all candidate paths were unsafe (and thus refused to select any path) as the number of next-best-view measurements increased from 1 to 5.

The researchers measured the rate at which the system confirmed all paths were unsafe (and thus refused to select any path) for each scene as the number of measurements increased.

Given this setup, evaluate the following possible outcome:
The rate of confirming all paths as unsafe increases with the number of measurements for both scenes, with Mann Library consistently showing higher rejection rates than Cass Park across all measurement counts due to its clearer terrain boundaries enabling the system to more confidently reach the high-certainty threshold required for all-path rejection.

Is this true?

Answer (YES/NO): YES